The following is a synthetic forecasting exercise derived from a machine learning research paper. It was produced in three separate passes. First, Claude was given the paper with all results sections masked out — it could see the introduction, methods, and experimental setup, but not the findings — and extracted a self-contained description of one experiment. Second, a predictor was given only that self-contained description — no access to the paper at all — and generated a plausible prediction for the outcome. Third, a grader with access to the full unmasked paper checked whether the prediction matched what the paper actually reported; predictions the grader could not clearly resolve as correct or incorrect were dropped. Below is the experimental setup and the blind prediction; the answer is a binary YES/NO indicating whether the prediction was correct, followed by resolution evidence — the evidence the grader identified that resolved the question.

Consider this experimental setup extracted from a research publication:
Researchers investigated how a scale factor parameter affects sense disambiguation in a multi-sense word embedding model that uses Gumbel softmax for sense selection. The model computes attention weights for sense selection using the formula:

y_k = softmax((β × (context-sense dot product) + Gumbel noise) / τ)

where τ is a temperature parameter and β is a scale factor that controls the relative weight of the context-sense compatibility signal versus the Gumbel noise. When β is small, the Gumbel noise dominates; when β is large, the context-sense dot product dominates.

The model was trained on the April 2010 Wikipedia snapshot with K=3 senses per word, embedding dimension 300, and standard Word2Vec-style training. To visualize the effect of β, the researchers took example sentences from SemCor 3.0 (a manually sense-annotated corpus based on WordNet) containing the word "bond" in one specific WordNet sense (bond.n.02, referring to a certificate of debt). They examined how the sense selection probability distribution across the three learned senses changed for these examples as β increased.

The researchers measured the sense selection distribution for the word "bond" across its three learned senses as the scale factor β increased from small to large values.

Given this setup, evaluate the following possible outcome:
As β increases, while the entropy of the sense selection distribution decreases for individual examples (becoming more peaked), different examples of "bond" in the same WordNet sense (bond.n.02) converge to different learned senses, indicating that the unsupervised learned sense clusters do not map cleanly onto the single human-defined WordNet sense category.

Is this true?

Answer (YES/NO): NO